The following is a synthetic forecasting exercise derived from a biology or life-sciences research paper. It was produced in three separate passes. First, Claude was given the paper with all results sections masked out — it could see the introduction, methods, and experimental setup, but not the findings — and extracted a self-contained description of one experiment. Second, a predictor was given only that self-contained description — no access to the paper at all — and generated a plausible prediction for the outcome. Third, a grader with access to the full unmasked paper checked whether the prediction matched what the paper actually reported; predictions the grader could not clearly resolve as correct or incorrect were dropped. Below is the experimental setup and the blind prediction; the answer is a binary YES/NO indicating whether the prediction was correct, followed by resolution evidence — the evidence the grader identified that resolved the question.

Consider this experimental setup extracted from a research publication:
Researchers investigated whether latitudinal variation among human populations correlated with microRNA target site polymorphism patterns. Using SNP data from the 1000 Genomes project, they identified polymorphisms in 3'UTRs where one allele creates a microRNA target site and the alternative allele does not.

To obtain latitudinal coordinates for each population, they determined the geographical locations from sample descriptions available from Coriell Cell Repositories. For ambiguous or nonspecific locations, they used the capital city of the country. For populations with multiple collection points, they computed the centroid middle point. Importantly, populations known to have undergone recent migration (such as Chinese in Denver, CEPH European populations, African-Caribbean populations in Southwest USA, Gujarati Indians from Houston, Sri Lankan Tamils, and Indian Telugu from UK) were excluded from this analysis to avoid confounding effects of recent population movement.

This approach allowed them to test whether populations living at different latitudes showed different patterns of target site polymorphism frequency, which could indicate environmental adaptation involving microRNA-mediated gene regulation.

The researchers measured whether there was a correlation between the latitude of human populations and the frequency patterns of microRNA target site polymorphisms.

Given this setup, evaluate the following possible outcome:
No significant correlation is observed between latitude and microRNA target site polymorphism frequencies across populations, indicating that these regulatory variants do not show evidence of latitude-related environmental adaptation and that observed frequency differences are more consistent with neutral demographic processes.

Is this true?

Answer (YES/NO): NO